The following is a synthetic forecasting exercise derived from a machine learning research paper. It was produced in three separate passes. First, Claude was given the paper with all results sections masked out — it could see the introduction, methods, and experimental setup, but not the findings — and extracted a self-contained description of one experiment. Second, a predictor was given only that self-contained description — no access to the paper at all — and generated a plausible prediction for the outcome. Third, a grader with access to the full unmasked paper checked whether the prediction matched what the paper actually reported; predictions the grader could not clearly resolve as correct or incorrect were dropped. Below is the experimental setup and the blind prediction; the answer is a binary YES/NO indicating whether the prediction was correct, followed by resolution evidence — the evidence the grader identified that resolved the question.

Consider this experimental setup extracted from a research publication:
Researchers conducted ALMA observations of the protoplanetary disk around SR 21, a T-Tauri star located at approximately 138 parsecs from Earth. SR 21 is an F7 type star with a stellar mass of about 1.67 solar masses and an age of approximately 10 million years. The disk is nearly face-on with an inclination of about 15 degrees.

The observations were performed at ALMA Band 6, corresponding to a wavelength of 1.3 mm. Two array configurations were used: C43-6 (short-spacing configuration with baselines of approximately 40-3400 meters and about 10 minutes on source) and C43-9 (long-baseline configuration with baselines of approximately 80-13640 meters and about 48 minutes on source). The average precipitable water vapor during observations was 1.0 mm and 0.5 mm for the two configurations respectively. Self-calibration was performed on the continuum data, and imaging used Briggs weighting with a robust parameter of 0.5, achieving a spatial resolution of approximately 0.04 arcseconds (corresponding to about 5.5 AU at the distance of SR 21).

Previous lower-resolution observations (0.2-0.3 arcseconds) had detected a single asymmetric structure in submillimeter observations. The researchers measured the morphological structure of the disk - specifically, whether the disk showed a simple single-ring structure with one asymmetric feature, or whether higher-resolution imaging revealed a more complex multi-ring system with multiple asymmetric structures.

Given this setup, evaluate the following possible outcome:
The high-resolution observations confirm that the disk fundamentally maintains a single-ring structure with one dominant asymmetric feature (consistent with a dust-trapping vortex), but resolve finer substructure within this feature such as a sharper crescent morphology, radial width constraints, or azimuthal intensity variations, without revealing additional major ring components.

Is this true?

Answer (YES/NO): NO